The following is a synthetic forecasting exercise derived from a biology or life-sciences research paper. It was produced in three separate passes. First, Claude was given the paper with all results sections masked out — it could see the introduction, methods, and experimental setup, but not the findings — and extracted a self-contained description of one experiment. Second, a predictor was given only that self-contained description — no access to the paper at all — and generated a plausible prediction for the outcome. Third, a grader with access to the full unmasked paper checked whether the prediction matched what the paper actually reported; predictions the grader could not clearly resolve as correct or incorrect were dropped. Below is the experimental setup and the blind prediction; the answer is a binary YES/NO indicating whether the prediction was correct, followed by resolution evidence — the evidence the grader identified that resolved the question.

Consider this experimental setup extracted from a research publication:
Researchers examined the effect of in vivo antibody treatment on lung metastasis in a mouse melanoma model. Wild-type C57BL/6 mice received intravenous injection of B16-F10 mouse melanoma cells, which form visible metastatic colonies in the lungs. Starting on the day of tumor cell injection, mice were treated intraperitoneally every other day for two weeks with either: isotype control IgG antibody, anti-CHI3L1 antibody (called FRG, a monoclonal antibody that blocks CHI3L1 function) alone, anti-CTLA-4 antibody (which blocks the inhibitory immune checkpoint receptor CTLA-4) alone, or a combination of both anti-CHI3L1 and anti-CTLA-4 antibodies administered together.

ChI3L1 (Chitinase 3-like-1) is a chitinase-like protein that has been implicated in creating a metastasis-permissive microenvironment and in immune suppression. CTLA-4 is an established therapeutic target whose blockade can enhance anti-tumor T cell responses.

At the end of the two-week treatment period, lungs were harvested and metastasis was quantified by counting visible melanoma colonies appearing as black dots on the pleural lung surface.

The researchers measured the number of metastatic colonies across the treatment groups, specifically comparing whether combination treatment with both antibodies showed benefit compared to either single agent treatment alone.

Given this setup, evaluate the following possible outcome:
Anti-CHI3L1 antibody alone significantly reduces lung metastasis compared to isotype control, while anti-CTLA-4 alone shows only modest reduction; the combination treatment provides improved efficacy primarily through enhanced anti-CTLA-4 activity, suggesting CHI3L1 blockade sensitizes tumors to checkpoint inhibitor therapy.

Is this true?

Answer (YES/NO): NO